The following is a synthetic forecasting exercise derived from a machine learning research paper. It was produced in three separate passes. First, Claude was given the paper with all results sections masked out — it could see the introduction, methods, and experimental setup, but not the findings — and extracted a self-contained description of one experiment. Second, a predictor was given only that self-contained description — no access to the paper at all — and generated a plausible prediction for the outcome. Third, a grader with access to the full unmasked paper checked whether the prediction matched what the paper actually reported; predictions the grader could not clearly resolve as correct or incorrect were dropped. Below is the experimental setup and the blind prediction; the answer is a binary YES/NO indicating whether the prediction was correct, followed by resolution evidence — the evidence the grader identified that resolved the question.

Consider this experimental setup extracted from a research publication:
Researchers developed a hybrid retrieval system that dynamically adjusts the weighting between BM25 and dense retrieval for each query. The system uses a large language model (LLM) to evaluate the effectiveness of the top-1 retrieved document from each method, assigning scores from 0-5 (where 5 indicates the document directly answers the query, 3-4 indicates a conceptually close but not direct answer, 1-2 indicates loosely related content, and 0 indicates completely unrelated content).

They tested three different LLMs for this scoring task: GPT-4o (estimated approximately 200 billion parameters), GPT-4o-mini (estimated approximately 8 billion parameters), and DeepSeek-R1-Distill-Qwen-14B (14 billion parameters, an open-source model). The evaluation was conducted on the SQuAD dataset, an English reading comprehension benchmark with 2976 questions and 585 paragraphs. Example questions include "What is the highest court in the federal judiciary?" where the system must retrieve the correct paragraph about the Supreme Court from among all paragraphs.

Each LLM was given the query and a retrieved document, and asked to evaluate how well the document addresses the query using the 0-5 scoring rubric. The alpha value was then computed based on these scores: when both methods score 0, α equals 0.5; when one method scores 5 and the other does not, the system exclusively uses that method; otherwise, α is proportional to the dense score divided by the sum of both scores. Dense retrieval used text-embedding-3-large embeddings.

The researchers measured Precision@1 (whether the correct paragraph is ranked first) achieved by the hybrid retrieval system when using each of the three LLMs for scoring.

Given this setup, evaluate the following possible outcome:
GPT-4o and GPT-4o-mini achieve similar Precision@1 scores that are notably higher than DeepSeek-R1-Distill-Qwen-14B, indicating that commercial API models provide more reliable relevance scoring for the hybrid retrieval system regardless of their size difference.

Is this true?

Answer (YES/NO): NO